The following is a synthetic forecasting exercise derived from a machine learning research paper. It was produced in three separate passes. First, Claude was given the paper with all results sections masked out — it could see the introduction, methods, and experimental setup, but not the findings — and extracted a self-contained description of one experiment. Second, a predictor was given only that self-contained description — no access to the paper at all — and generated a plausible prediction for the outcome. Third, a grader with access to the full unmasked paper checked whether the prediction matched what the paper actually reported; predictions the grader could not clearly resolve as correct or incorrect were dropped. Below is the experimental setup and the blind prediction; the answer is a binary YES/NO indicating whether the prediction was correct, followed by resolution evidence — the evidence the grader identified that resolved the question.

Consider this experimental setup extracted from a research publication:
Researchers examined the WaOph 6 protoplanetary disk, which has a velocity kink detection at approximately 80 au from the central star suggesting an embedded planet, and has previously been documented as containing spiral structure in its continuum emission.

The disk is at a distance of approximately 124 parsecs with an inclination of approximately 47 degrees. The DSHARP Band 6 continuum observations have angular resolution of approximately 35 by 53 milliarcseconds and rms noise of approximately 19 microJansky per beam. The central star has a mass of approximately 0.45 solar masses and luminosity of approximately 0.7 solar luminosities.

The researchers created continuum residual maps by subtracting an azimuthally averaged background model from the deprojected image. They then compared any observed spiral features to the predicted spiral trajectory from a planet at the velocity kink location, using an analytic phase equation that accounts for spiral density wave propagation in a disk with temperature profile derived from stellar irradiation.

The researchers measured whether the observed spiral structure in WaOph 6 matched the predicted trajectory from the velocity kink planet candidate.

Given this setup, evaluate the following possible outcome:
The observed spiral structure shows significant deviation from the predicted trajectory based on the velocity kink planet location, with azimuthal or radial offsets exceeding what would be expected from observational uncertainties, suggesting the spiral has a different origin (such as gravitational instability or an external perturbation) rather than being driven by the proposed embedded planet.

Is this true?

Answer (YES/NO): YES